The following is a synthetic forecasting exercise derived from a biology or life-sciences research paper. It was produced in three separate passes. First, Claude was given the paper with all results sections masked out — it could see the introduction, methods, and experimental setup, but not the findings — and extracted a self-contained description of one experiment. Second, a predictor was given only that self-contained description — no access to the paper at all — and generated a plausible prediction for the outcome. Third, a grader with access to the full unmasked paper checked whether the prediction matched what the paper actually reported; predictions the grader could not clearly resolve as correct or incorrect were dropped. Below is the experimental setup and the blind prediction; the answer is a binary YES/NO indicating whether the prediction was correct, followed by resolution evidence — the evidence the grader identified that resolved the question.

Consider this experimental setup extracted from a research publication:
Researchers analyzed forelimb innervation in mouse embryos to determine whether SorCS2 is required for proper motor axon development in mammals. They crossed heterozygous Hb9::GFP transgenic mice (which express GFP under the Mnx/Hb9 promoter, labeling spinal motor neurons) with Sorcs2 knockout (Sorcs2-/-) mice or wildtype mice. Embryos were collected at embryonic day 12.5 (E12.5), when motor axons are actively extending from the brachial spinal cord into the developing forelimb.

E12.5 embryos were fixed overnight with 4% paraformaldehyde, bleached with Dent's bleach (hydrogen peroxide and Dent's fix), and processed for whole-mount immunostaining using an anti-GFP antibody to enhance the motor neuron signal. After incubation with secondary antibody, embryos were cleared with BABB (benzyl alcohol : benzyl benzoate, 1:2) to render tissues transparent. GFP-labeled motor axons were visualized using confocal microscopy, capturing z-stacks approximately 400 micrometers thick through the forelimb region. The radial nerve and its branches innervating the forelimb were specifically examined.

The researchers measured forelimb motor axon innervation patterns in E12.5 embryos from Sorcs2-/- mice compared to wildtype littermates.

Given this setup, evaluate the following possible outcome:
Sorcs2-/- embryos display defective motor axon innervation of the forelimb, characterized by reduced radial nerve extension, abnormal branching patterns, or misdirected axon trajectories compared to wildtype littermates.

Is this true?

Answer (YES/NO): YES